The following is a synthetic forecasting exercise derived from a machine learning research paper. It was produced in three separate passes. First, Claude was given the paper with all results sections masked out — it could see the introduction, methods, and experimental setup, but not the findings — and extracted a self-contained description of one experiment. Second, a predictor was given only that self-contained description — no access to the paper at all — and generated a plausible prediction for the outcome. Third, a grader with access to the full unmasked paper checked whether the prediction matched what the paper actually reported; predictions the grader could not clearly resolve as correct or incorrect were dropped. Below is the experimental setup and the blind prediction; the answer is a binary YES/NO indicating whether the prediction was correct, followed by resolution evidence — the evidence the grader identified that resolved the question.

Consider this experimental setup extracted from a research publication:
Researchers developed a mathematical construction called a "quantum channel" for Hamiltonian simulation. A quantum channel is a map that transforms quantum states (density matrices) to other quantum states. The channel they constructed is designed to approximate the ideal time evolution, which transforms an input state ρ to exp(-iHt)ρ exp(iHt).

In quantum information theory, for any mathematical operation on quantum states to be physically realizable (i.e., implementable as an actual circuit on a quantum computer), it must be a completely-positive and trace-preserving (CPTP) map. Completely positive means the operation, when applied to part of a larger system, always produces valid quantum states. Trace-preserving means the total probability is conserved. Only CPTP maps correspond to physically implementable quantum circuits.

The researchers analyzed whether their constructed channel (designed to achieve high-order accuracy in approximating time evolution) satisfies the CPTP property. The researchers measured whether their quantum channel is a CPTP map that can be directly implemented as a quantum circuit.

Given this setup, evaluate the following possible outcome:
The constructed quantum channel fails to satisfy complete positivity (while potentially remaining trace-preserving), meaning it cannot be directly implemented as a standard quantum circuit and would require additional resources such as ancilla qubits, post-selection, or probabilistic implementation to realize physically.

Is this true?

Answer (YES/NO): YES